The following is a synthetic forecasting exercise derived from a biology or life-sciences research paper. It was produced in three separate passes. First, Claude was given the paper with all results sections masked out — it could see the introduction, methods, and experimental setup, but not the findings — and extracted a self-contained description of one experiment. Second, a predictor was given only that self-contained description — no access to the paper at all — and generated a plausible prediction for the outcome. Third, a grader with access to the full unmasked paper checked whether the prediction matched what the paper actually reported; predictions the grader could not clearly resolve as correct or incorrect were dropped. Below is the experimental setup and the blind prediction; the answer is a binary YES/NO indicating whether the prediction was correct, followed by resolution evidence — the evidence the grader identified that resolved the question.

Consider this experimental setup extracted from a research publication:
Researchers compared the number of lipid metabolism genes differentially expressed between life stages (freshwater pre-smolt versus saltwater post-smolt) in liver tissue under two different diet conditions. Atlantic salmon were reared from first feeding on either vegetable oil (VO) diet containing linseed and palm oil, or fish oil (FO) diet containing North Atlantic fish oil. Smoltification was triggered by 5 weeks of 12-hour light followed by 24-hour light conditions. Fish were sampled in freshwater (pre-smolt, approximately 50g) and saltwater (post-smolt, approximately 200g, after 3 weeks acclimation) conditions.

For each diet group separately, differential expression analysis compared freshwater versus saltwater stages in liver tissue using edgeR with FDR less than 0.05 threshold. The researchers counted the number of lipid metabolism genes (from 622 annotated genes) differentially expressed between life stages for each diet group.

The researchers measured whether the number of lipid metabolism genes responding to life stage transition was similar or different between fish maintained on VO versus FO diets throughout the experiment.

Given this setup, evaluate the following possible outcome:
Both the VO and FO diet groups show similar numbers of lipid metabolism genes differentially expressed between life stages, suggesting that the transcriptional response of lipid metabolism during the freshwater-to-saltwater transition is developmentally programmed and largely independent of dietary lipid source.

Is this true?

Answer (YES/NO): NO